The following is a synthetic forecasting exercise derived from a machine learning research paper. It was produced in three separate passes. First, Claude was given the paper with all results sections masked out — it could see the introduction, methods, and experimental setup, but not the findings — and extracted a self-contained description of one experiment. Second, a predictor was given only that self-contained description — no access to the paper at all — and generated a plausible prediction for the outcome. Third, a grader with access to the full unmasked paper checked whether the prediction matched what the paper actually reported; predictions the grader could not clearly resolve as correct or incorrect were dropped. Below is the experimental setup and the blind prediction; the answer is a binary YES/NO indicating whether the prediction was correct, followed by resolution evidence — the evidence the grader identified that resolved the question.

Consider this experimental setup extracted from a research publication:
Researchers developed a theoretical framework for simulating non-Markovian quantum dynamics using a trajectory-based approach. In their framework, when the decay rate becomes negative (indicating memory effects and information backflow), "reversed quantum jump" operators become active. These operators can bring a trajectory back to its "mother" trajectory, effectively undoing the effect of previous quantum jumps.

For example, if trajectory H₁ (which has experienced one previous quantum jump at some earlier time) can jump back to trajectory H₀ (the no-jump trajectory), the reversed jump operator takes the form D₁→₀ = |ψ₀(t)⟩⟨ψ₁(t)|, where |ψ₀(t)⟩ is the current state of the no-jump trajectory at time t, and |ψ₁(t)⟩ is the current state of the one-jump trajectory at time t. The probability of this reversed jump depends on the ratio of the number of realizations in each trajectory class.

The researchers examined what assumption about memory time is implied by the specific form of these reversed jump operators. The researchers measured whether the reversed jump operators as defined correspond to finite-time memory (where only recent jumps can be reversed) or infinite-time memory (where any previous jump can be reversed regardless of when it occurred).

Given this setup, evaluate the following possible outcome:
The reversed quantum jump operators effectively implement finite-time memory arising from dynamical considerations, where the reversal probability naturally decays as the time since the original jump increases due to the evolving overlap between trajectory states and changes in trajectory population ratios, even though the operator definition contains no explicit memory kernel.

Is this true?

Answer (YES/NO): NO